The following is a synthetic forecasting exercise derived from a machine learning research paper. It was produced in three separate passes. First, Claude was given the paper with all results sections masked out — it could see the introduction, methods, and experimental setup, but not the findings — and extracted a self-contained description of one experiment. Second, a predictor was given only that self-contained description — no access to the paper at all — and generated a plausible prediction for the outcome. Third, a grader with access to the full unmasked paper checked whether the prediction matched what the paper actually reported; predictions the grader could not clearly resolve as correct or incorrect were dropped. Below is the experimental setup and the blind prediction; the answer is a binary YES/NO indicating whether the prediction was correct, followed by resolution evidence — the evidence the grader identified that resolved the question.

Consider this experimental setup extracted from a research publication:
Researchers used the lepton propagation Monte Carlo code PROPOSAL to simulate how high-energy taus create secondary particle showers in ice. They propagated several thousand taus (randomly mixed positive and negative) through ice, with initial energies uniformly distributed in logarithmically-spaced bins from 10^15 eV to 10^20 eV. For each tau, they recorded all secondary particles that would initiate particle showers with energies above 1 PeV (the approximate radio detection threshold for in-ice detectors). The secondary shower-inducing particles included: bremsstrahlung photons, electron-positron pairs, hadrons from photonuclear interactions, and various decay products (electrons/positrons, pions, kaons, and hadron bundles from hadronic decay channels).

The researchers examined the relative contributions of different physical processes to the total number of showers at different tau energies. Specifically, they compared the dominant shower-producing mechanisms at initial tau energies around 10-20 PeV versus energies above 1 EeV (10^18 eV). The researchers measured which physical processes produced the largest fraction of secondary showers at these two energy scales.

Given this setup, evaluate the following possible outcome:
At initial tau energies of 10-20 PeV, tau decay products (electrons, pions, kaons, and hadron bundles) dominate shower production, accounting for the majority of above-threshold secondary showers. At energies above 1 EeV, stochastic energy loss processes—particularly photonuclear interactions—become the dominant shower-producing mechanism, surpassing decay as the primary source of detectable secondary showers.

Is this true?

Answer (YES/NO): NO